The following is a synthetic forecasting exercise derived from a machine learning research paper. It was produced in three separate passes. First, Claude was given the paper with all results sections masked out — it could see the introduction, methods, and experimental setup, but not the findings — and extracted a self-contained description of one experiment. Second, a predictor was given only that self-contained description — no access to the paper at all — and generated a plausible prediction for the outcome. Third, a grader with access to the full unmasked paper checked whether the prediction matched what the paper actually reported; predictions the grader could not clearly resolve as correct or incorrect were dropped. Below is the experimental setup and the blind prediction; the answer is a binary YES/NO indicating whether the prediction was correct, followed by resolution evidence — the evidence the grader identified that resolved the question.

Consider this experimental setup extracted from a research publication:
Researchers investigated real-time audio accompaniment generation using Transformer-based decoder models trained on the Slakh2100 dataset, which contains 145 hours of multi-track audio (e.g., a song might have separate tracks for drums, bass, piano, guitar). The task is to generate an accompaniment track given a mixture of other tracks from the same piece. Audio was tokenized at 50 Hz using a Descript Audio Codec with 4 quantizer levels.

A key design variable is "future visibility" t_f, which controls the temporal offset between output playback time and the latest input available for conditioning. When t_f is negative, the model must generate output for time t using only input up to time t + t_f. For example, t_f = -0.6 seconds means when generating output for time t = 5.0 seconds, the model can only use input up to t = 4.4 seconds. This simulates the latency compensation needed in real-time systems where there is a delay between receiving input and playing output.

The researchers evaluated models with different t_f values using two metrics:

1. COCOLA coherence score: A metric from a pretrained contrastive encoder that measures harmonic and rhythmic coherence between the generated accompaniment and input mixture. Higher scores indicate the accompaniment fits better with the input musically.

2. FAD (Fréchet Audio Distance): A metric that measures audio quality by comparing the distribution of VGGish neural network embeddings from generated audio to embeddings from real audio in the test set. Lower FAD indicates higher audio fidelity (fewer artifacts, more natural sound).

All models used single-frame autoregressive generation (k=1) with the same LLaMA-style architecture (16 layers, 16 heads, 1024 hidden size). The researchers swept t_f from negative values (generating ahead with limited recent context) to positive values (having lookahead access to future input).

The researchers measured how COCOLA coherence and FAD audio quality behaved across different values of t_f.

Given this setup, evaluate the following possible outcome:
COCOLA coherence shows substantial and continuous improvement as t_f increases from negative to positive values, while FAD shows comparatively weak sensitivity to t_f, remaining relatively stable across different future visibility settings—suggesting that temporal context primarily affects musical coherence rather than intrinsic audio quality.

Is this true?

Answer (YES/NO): NO